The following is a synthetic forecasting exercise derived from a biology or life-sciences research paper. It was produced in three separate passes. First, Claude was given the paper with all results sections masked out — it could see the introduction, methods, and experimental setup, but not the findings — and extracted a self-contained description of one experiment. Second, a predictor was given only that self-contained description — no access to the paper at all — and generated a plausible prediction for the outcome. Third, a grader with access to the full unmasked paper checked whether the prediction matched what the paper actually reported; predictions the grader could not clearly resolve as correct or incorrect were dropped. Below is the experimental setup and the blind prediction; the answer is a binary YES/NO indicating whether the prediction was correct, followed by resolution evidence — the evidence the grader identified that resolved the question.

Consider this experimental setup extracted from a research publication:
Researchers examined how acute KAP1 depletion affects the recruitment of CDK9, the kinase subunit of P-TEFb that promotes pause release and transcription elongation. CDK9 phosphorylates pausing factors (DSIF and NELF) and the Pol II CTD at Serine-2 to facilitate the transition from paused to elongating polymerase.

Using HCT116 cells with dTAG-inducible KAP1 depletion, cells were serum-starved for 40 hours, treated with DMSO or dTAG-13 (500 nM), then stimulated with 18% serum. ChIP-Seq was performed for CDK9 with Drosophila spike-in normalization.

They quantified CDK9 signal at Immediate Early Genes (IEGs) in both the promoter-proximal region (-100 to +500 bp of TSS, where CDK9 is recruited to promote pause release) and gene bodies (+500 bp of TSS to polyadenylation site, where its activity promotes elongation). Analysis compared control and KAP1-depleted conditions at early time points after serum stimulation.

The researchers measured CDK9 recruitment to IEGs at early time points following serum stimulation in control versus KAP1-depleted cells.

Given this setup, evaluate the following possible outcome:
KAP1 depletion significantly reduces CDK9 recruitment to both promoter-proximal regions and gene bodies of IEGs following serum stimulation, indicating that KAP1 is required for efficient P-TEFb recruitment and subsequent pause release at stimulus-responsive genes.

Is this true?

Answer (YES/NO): NO